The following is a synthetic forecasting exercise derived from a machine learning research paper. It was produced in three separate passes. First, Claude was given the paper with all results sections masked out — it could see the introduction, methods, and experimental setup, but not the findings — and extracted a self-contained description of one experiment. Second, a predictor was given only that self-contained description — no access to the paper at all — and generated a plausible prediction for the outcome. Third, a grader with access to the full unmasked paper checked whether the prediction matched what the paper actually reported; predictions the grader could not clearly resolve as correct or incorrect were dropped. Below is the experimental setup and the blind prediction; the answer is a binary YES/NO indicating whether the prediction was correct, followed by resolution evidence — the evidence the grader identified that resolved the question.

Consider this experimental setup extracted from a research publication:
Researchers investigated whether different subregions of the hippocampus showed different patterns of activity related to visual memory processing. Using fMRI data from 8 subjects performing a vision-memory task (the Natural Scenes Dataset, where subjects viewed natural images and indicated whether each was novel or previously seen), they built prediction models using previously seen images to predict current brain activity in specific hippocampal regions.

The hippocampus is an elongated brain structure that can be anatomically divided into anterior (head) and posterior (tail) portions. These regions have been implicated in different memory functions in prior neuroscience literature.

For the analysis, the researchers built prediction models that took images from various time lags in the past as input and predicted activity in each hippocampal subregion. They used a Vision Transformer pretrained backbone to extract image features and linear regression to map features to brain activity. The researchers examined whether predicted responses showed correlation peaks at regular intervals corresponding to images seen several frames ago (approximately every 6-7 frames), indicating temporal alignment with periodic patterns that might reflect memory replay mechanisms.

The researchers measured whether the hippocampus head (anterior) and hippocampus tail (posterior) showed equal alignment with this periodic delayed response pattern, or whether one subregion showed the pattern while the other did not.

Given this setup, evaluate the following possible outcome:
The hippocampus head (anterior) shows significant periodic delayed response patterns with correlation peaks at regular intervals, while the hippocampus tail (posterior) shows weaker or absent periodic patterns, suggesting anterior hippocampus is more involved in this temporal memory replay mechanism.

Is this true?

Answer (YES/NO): NO